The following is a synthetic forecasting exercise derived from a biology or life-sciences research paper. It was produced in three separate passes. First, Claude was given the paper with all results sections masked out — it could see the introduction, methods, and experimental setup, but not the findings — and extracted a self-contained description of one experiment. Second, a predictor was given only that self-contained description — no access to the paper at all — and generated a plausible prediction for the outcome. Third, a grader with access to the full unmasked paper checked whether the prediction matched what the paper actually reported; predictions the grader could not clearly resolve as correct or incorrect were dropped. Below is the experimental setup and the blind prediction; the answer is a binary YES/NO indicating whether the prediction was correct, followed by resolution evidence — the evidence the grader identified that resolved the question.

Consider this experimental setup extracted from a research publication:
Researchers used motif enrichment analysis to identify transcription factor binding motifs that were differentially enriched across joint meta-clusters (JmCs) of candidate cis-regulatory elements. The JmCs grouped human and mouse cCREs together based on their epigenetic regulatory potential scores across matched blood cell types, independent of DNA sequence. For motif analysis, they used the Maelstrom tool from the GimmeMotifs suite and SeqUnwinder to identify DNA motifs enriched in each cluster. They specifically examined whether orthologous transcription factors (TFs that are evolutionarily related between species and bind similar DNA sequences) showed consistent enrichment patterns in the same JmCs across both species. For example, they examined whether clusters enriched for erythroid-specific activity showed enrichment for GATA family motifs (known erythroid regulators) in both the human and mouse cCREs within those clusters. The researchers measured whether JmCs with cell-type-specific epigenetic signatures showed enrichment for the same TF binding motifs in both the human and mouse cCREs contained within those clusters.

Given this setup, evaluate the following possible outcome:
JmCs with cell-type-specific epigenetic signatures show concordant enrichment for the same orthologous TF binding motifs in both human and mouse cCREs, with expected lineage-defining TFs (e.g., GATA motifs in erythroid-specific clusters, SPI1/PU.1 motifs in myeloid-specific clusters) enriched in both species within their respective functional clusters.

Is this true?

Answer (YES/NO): YES